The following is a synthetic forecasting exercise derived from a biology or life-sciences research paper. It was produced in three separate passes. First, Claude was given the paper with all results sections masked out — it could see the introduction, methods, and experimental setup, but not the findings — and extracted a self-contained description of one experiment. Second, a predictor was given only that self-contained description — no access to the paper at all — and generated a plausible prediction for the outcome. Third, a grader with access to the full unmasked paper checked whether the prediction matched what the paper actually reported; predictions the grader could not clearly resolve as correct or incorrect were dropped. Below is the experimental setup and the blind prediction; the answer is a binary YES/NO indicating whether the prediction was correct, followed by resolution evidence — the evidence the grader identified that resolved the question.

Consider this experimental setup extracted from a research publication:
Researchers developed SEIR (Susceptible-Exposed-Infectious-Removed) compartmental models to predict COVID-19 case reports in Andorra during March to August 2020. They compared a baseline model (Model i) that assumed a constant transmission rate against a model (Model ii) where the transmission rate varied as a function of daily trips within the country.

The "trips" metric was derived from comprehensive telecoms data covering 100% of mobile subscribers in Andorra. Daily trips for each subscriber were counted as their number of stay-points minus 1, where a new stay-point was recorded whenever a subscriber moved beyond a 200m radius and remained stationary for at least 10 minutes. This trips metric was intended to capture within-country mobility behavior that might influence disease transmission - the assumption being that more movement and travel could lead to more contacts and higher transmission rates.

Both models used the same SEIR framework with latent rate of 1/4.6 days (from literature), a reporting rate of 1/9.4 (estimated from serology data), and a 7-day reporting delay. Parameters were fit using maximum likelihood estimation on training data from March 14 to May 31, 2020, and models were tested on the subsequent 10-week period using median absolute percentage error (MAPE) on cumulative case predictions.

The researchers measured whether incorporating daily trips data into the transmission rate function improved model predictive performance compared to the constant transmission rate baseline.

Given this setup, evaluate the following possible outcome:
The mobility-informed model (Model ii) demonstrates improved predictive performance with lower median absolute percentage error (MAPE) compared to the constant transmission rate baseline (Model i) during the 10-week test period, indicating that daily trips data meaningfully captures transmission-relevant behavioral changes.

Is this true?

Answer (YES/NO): NO